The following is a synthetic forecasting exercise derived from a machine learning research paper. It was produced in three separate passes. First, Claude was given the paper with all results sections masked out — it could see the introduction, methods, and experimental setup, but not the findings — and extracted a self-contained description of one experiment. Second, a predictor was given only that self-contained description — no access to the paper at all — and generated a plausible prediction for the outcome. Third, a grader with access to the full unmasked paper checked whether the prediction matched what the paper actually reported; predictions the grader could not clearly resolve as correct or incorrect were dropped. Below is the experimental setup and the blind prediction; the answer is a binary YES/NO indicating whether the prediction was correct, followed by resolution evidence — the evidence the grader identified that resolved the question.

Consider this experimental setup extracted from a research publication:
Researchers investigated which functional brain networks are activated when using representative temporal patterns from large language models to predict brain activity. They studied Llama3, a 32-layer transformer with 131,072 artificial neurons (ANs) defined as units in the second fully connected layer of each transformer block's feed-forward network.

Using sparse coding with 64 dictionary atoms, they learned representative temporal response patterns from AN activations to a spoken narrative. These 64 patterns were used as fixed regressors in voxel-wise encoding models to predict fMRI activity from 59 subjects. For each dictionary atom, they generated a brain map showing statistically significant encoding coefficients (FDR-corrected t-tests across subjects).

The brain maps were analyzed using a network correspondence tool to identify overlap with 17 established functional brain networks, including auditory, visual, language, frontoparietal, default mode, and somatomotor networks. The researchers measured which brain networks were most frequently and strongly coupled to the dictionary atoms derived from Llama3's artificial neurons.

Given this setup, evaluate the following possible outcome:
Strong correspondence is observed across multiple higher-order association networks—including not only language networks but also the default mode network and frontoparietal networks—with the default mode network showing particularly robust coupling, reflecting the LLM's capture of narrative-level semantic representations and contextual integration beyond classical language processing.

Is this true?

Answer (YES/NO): NO